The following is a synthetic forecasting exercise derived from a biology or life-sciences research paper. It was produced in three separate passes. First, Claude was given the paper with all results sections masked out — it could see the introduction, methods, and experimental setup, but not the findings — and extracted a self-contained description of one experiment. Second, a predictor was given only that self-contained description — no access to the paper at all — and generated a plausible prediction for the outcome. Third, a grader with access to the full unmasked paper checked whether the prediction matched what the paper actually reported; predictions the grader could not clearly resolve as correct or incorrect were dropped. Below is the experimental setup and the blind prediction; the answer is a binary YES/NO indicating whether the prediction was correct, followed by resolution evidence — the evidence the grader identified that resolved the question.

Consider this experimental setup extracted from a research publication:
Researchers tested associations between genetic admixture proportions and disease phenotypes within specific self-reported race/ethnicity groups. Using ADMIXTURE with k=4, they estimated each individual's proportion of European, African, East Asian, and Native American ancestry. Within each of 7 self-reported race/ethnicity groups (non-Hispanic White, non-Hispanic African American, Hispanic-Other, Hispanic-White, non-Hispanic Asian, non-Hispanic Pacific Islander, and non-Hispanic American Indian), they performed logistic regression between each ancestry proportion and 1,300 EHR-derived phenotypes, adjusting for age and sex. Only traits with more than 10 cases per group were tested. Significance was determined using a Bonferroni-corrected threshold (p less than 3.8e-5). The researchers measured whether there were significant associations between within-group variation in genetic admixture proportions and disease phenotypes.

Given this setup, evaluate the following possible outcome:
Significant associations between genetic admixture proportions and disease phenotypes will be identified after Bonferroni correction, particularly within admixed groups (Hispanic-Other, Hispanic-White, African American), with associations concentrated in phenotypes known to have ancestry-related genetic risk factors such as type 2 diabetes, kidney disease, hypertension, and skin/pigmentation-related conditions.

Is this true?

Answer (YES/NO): NO